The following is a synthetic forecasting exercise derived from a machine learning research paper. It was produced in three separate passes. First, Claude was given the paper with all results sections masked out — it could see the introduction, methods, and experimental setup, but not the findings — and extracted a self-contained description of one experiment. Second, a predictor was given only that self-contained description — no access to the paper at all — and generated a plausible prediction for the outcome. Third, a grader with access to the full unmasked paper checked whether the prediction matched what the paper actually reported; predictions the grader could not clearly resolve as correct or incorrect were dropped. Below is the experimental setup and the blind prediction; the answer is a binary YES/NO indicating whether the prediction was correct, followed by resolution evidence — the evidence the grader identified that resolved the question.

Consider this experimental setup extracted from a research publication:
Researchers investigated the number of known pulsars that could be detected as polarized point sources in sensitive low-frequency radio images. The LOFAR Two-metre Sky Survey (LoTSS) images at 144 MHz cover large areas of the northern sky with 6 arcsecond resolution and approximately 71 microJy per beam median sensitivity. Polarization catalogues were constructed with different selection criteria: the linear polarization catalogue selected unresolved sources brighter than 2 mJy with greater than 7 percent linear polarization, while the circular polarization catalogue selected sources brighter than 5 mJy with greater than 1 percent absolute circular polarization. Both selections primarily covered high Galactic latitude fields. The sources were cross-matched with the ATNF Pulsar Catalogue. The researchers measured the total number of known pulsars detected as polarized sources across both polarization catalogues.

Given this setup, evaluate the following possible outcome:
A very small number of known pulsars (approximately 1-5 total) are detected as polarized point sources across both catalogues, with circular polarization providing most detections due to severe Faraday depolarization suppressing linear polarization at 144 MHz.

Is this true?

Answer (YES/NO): NO